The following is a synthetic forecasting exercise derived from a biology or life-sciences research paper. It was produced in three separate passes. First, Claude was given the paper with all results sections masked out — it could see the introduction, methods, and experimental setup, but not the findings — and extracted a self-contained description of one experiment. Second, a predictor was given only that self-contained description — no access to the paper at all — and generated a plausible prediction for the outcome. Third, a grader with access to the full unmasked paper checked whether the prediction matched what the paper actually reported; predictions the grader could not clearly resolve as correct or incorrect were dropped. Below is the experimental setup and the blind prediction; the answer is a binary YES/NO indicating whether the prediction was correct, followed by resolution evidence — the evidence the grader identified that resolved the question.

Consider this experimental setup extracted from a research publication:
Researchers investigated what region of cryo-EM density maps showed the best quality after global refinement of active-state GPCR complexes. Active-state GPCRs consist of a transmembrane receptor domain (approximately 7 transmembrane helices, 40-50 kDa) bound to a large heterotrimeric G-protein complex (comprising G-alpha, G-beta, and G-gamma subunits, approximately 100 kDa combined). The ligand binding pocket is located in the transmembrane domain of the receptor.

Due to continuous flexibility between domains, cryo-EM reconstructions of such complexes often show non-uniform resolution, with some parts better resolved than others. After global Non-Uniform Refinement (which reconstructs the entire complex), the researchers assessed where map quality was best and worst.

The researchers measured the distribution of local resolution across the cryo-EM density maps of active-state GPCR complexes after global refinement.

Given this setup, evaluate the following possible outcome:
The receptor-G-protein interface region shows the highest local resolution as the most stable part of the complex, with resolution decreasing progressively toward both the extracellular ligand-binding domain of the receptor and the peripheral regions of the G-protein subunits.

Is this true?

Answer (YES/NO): NO